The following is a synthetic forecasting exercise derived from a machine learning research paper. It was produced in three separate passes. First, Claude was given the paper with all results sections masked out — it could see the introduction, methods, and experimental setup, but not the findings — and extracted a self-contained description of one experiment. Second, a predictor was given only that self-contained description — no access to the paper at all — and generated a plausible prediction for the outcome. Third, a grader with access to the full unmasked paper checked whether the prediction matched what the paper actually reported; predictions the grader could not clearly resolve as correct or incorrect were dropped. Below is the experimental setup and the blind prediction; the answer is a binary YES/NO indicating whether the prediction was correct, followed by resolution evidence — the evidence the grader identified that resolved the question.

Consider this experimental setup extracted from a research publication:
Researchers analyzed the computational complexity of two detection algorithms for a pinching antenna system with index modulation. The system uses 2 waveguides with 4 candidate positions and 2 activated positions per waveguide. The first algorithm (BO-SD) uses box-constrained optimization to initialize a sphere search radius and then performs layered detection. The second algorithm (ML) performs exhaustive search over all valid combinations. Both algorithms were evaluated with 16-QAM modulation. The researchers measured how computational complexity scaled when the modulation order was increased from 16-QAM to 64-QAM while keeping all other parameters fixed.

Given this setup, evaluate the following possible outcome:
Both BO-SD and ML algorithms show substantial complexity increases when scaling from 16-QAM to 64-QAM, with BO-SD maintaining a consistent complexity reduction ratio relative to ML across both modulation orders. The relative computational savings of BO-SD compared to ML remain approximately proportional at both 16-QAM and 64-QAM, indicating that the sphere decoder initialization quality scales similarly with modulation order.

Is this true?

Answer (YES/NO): NO